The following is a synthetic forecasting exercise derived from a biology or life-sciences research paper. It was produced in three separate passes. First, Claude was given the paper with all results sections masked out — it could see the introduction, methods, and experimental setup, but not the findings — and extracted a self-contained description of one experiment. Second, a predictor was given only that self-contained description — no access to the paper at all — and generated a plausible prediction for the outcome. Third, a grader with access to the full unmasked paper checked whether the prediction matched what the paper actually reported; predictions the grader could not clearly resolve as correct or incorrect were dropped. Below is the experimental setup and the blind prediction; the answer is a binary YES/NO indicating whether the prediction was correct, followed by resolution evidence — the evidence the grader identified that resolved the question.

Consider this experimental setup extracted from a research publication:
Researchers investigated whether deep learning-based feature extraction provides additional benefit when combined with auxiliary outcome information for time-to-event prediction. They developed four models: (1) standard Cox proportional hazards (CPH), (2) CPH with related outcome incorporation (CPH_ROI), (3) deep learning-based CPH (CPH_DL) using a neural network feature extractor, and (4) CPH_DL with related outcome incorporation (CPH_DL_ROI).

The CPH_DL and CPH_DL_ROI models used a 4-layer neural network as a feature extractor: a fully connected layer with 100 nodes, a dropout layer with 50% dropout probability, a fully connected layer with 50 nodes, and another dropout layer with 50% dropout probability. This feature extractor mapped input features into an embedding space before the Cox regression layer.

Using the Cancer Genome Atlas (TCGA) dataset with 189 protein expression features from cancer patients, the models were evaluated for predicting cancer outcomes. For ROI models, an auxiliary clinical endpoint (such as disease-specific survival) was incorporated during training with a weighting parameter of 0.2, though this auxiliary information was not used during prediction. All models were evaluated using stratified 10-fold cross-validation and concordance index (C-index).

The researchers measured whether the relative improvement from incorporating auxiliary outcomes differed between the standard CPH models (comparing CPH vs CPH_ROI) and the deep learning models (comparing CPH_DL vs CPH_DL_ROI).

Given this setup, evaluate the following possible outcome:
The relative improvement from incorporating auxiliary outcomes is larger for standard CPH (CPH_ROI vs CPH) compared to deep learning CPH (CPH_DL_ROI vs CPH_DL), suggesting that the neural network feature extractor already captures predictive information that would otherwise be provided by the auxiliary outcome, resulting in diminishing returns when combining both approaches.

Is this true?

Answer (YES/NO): YES